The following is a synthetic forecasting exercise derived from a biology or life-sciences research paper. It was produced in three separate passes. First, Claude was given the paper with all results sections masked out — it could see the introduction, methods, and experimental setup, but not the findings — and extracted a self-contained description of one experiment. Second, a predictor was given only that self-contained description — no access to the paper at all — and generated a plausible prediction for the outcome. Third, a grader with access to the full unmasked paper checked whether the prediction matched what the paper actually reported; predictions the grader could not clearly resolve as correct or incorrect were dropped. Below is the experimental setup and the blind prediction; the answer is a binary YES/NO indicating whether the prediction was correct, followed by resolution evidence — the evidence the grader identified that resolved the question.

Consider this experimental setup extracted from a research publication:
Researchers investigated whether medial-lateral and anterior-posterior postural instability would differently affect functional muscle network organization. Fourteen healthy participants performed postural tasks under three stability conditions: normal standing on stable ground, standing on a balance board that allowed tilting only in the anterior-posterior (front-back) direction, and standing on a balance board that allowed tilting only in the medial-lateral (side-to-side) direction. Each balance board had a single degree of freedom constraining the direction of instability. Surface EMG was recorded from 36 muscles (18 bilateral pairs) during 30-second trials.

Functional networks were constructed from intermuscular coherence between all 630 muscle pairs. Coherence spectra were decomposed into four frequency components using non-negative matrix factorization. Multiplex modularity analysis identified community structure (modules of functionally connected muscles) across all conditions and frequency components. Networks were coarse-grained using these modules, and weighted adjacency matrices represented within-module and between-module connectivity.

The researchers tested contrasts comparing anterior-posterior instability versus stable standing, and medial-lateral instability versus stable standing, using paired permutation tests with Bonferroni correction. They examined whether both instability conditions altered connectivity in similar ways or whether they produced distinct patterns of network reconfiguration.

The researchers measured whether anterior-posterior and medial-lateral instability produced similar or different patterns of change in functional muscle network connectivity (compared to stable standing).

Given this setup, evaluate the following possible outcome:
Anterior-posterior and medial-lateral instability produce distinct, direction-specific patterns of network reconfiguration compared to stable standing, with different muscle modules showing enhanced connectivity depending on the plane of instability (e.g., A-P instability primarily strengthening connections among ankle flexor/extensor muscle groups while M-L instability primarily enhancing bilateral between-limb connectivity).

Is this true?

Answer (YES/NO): NO